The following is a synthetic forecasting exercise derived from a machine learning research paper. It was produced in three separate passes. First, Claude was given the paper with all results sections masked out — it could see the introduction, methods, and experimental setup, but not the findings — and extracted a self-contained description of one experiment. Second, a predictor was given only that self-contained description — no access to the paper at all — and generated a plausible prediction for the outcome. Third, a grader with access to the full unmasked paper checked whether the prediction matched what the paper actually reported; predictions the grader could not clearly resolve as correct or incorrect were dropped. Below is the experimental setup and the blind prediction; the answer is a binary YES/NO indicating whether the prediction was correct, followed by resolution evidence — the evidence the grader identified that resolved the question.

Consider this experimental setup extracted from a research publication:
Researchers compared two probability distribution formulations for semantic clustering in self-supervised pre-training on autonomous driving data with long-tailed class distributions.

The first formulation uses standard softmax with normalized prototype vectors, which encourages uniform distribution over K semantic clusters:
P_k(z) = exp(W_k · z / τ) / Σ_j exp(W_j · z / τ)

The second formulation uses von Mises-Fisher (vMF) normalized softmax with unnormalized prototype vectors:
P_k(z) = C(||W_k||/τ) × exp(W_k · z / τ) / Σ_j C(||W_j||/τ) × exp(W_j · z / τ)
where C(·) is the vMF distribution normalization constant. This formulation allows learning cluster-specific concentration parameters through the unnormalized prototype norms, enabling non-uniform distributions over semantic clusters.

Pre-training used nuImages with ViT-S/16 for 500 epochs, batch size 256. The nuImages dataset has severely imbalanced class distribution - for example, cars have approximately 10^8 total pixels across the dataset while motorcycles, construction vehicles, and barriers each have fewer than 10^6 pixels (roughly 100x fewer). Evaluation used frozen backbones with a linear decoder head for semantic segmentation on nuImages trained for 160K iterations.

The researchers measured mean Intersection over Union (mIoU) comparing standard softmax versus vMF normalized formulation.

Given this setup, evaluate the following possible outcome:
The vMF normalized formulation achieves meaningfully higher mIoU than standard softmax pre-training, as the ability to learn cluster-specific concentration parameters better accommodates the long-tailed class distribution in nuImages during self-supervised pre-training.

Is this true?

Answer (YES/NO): YES